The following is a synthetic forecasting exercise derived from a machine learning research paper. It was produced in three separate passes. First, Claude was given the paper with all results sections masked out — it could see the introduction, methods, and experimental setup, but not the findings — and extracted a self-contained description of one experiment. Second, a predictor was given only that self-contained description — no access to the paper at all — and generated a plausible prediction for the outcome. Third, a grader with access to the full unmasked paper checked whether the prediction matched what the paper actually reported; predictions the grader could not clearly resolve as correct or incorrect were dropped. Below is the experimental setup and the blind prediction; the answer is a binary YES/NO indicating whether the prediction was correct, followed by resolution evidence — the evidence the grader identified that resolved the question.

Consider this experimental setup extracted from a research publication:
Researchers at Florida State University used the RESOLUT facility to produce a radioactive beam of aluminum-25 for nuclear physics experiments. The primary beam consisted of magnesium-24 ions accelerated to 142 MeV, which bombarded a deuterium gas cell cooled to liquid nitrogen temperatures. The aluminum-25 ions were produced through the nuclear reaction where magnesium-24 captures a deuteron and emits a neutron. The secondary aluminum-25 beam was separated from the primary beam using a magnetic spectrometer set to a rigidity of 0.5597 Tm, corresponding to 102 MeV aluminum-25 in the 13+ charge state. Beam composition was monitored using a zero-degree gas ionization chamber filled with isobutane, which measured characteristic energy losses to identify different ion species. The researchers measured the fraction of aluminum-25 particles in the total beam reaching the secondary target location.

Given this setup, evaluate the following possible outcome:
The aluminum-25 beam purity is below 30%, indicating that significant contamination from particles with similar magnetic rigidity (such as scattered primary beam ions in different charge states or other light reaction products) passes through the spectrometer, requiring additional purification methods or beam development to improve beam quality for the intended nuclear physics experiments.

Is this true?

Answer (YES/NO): NO